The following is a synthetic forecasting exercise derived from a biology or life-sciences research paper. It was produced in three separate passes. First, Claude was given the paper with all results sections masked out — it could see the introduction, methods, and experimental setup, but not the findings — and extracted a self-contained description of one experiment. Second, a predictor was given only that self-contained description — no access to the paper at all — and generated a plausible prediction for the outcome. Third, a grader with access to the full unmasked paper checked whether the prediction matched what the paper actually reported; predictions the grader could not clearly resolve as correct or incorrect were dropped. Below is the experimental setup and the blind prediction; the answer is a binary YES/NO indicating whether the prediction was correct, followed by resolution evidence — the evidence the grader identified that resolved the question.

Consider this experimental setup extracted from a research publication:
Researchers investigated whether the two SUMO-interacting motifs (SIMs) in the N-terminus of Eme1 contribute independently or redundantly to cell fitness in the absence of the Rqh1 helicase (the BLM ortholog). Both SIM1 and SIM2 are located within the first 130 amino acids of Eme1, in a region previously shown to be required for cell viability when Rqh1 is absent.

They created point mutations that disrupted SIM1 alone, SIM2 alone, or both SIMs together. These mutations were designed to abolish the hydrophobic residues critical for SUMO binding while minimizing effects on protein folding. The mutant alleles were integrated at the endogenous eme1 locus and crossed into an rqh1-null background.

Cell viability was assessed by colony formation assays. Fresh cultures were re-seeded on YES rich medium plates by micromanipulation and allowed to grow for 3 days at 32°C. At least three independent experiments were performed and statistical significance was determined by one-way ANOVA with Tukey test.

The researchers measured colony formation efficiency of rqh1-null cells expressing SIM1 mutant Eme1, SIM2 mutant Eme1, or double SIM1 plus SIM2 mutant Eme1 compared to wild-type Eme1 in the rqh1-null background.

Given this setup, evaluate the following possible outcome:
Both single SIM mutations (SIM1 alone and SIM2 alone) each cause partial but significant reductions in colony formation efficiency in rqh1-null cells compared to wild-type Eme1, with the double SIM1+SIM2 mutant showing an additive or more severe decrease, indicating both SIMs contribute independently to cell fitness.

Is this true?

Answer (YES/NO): NO